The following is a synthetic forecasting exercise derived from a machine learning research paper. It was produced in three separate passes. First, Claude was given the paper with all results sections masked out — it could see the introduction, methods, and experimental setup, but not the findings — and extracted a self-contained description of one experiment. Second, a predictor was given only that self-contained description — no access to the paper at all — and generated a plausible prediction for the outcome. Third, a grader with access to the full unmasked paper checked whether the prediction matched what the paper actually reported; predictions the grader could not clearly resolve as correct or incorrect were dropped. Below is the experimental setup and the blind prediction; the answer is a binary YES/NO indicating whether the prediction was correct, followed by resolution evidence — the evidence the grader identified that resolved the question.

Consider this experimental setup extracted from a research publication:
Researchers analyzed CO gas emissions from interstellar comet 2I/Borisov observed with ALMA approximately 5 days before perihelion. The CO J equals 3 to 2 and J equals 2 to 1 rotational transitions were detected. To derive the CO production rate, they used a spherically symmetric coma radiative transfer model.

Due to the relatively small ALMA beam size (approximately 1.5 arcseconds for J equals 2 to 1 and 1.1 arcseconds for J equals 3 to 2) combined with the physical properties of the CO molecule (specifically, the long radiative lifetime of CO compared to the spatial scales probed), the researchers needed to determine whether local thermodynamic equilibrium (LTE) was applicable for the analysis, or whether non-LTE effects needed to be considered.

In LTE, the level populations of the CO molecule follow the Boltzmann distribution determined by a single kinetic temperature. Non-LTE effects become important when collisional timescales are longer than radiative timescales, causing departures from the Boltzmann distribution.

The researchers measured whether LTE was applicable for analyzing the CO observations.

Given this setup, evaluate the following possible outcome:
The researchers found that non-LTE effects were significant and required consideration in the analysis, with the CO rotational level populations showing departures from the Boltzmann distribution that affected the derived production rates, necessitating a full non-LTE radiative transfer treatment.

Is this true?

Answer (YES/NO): NO